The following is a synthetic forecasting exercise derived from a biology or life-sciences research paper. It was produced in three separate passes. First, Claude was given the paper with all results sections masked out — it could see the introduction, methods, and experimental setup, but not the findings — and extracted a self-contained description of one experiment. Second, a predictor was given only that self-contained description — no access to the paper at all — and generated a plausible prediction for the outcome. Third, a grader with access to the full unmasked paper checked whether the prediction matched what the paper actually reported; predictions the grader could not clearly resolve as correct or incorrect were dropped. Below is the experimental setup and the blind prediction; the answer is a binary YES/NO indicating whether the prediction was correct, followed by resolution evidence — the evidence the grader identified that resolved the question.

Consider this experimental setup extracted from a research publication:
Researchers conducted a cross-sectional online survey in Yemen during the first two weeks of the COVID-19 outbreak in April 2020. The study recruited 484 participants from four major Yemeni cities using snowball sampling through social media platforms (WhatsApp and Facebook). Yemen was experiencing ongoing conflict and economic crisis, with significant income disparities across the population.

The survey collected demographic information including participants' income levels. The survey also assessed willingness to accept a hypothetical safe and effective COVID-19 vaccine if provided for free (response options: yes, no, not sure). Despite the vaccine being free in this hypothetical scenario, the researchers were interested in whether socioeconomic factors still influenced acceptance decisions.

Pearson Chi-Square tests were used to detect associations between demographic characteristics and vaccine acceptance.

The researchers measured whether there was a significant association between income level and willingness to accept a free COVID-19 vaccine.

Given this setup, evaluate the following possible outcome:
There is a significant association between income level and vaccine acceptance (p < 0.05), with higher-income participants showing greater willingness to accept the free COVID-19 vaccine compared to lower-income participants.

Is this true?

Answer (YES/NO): YES